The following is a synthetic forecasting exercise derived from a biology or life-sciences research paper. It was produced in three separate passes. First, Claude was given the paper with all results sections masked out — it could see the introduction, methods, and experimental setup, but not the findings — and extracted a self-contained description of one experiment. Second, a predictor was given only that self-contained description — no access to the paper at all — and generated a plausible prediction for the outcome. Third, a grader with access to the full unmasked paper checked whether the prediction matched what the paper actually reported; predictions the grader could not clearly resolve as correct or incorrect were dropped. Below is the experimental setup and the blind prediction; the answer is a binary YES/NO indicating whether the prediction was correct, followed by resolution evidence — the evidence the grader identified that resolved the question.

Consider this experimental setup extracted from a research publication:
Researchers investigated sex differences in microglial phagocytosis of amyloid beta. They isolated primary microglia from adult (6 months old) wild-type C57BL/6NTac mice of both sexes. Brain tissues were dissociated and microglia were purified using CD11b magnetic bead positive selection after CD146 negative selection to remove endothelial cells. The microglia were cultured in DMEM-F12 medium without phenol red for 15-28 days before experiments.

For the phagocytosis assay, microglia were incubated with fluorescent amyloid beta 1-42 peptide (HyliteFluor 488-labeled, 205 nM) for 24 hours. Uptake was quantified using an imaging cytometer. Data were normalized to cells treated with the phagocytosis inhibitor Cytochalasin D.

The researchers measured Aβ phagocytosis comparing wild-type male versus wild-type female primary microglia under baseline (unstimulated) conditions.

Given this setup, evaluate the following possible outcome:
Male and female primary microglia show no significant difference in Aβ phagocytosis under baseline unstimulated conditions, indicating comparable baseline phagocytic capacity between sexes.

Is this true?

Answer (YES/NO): NO